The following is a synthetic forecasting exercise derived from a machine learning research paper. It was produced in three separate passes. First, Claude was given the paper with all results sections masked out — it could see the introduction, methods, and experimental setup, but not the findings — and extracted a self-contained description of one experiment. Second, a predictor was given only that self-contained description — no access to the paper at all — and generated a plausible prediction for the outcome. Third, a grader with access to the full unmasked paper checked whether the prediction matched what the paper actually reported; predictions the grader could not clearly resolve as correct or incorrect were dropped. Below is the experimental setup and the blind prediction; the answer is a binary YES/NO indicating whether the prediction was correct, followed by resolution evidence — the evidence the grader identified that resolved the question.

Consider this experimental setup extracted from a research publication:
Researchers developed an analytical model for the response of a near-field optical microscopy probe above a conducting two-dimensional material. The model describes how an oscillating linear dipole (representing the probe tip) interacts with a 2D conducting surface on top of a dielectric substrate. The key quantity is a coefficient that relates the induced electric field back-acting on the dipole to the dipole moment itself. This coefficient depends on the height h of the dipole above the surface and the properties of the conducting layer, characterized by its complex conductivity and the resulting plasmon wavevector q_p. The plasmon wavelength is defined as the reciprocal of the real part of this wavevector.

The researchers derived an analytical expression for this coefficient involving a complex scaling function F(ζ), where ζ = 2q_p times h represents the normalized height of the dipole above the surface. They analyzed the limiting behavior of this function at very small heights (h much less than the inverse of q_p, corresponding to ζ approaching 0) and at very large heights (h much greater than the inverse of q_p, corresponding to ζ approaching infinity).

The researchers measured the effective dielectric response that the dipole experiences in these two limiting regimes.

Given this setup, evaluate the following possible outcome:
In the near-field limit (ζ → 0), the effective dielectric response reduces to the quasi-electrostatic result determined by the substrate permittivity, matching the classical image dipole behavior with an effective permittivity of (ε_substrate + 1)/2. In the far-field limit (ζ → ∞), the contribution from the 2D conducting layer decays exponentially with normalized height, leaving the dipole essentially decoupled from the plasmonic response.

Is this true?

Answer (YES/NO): NO